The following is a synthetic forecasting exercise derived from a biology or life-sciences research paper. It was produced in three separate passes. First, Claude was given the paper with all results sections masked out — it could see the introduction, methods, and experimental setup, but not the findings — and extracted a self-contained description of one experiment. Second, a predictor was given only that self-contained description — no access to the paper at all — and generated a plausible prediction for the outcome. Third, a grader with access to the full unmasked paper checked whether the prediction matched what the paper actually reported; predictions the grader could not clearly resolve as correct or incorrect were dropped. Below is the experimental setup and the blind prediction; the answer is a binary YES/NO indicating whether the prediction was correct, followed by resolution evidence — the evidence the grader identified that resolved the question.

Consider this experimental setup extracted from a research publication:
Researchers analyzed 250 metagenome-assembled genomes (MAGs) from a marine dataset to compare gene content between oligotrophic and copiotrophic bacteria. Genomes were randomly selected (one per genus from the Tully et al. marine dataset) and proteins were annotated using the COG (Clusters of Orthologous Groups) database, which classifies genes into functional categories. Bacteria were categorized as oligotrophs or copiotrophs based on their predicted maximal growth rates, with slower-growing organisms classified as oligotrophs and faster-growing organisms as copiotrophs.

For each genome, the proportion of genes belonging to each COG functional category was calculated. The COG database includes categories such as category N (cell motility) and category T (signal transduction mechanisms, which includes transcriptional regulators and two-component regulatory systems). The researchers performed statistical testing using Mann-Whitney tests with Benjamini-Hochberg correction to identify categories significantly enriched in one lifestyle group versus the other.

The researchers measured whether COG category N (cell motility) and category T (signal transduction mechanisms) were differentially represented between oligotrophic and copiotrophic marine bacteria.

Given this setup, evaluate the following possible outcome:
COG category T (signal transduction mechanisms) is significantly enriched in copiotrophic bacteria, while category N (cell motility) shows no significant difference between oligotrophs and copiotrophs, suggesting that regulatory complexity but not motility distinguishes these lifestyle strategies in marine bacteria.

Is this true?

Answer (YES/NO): YES